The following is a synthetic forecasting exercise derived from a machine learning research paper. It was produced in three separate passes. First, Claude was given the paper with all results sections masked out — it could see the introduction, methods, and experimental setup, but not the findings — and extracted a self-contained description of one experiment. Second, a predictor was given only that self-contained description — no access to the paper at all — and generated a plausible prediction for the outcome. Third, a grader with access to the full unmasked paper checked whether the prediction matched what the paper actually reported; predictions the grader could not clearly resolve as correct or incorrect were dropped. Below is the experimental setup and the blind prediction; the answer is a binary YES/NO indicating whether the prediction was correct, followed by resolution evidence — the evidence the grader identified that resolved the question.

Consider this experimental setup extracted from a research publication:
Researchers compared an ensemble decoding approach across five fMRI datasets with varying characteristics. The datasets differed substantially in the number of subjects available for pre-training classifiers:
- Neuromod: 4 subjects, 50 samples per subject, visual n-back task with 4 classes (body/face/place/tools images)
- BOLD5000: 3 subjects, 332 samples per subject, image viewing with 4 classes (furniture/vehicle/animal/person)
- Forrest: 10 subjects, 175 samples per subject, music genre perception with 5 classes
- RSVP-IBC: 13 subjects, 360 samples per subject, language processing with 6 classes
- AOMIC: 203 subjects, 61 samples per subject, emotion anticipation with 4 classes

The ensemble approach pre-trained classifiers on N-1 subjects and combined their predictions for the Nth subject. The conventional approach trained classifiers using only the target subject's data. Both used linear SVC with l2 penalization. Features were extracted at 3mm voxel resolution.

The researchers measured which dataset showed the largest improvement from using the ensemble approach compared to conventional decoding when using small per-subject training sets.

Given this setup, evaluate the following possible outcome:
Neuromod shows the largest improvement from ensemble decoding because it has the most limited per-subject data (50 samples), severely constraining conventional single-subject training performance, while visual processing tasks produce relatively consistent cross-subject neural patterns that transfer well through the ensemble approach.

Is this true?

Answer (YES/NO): YES